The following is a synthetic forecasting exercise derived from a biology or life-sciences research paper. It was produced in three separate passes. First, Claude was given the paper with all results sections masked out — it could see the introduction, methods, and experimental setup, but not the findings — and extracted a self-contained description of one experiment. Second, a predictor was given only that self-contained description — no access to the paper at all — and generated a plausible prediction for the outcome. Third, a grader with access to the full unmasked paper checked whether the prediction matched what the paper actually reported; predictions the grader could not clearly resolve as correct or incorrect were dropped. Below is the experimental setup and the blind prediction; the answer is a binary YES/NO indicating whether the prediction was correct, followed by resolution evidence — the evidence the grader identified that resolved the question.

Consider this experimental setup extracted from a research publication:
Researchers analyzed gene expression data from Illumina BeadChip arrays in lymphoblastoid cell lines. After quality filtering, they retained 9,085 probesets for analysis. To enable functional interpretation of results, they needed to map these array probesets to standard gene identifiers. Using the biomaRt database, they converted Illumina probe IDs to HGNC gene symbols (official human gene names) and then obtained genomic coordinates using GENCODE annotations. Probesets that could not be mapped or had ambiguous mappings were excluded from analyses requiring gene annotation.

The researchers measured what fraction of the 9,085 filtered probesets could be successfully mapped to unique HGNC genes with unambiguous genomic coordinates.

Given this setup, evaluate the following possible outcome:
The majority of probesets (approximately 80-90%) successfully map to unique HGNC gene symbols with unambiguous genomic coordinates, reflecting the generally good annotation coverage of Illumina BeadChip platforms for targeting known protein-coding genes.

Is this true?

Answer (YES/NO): NO